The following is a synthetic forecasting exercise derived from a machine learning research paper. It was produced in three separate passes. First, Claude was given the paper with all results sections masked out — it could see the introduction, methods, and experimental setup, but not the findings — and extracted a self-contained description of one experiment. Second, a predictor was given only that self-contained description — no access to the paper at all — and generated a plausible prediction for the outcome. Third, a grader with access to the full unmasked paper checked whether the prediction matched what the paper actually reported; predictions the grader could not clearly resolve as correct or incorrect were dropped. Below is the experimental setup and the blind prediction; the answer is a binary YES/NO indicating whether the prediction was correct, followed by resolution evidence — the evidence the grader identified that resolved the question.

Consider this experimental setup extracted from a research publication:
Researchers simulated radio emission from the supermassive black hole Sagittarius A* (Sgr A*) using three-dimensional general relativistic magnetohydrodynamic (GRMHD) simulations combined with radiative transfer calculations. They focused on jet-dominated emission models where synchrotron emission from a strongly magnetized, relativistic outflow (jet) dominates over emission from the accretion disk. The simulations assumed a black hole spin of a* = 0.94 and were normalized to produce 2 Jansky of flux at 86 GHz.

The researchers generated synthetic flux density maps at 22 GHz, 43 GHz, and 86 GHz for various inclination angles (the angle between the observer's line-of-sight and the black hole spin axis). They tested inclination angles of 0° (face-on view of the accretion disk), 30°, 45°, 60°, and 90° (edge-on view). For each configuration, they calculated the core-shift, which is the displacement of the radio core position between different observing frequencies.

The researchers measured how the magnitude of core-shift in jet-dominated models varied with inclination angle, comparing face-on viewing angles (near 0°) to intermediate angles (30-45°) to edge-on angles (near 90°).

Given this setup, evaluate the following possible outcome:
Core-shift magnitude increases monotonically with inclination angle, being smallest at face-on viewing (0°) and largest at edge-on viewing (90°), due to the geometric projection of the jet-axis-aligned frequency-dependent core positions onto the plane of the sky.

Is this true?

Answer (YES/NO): NO